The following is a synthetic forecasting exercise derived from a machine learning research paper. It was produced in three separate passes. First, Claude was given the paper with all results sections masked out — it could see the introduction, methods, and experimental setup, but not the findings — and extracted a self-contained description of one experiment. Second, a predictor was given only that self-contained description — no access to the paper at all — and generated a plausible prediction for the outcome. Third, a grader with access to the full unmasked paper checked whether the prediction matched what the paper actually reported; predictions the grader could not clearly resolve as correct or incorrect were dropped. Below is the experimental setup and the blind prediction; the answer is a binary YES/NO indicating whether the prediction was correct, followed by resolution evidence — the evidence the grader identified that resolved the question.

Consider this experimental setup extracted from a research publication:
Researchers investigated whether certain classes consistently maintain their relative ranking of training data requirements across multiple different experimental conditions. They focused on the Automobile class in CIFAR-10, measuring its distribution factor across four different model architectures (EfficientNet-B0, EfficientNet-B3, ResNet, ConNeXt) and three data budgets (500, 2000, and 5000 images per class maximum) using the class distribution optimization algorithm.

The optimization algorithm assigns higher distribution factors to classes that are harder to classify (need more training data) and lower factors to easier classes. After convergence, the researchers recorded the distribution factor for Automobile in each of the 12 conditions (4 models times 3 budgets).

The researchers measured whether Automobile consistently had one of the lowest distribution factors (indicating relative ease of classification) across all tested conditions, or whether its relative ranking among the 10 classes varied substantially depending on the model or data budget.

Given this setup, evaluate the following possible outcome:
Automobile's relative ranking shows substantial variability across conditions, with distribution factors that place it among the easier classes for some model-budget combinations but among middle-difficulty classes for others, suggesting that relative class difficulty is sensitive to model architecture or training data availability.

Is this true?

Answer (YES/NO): NO